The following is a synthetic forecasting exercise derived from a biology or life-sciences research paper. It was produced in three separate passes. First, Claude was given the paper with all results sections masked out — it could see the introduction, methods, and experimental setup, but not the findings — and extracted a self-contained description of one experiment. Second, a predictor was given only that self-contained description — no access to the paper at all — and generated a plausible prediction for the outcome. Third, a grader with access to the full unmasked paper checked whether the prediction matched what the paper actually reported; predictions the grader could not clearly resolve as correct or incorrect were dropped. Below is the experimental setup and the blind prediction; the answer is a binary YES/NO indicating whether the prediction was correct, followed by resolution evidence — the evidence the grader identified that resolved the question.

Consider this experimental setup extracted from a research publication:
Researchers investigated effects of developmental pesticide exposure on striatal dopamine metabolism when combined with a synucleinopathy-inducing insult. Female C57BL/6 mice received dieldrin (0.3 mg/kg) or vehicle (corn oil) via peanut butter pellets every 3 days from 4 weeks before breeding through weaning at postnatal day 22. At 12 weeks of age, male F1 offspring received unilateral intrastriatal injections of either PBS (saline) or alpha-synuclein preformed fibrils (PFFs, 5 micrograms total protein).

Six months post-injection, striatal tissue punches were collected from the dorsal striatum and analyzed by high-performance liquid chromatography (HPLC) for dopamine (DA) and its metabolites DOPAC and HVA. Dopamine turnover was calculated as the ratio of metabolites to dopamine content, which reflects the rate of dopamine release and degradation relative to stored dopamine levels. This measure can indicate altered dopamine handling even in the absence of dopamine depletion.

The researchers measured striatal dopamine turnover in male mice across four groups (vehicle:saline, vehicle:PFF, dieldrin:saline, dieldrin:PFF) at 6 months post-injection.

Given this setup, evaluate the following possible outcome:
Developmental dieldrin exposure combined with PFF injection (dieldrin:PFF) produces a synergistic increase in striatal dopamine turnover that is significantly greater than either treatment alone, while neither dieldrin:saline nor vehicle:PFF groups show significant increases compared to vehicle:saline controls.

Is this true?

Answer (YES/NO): NO